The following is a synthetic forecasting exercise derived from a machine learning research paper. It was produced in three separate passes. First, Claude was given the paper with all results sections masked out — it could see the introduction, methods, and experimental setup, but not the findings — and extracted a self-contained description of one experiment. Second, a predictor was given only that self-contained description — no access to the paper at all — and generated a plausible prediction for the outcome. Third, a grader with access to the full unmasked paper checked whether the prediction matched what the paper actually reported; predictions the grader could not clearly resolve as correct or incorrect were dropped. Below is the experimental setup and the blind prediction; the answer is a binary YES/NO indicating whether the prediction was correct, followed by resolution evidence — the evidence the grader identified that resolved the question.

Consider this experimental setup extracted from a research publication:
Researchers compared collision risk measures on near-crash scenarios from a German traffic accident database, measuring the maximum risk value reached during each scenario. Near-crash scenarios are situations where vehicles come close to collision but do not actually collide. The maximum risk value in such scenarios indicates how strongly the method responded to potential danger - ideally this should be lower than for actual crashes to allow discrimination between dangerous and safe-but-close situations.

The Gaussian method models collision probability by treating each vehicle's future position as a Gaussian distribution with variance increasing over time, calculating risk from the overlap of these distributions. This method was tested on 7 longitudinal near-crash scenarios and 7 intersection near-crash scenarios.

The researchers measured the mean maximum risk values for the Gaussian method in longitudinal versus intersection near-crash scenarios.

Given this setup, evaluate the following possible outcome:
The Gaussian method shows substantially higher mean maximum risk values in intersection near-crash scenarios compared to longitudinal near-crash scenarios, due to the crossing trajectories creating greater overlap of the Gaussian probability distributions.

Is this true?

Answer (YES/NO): NO